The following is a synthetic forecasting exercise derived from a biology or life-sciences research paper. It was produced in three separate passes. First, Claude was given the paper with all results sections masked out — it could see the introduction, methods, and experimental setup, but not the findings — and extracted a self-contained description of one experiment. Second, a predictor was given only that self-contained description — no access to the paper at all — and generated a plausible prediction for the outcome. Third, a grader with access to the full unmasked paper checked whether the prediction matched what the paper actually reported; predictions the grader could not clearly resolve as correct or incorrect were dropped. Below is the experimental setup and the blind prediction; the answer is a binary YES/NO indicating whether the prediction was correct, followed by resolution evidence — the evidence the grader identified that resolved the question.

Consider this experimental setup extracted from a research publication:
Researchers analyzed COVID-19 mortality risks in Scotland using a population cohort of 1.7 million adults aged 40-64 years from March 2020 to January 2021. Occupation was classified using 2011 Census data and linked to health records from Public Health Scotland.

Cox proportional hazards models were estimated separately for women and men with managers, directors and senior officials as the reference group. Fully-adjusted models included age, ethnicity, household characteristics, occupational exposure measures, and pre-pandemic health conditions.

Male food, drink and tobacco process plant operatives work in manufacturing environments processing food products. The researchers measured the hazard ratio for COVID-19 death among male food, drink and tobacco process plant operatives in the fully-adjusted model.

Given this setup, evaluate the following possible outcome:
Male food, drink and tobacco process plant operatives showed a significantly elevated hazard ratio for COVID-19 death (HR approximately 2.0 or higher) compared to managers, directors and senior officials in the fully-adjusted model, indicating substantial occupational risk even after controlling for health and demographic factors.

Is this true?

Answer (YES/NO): YES